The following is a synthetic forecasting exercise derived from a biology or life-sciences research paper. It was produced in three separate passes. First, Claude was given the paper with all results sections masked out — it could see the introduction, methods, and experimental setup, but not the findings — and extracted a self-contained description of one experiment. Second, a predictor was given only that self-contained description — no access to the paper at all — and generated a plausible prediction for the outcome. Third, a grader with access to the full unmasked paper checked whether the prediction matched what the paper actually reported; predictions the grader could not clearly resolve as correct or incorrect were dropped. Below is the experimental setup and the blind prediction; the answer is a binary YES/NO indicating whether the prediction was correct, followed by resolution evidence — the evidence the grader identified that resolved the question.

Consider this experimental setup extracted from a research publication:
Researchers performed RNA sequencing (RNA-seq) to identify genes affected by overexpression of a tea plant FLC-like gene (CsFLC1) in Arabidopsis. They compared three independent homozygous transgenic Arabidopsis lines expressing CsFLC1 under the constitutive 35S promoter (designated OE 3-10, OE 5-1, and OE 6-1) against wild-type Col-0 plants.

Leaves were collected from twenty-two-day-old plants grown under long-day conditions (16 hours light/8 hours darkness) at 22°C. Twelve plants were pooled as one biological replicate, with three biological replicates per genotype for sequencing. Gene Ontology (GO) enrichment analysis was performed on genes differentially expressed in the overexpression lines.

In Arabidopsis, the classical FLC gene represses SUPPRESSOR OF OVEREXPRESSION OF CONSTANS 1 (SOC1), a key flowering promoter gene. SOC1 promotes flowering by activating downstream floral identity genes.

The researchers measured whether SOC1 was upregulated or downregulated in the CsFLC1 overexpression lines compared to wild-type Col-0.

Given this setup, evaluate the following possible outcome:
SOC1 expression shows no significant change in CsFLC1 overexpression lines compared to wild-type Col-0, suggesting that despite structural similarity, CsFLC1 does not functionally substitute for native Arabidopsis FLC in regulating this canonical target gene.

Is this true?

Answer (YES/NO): NO